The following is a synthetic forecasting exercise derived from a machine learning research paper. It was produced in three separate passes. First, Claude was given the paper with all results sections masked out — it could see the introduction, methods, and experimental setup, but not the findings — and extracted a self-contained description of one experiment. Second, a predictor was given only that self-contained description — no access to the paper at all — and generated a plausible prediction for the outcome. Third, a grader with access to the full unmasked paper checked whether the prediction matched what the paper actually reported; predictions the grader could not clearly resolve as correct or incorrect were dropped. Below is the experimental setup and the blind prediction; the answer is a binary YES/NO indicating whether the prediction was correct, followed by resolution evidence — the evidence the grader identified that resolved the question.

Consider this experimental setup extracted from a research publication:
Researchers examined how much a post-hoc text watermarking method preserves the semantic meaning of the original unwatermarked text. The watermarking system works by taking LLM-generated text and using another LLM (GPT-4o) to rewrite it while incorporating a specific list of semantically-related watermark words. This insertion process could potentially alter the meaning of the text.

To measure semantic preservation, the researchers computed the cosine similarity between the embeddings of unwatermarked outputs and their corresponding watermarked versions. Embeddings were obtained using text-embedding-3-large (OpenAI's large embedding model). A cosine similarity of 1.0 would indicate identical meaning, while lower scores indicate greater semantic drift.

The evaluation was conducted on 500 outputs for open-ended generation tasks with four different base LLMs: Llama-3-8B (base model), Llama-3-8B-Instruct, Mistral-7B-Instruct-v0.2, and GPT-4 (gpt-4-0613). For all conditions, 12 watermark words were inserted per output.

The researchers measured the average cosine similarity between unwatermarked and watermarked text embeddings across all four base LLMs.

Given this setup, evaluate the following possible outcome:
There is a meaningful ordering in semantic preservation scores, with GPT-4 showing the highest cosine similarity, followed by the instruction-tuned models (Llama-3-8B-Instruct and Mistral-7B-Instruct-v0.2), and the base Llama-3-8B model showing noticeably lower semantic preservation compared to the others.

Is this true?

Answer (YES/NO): NO